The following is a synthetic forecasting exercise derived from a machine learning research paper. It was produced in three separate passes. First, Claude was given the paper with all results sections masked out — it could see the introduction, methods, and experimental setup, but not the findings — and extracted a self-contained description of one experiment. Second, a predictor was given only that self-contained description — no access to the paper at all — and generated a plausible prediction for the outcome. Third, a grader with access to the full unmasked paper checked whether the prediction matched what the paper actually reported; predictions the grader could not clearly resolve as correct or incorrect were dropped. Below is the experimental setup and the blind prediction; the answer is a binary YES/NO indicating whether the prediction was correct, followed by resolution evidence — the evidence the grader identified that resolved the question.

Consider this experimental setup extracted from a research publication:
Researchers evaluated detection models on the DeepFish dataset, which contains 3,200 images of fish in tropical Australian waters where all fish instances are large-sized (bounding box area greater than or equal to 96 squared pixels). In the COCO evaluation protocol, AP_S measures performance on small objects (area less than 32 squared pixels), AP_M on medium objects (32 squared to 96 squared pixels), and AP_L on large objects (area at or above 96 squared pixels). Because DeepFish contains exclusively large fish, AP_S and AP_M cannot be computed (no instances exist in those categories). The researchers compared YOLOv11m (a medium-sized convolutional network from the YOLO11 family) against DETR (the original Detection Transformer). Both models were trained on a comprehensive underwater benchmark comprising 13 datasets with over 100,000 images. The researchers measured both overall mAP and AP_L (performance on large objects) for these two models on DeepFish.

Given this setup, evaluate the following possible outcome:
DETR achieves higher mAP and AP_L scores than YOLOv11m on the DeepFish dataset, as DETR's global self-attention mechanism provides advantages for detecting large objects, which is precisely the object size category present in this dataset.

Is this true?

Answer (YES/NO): NO